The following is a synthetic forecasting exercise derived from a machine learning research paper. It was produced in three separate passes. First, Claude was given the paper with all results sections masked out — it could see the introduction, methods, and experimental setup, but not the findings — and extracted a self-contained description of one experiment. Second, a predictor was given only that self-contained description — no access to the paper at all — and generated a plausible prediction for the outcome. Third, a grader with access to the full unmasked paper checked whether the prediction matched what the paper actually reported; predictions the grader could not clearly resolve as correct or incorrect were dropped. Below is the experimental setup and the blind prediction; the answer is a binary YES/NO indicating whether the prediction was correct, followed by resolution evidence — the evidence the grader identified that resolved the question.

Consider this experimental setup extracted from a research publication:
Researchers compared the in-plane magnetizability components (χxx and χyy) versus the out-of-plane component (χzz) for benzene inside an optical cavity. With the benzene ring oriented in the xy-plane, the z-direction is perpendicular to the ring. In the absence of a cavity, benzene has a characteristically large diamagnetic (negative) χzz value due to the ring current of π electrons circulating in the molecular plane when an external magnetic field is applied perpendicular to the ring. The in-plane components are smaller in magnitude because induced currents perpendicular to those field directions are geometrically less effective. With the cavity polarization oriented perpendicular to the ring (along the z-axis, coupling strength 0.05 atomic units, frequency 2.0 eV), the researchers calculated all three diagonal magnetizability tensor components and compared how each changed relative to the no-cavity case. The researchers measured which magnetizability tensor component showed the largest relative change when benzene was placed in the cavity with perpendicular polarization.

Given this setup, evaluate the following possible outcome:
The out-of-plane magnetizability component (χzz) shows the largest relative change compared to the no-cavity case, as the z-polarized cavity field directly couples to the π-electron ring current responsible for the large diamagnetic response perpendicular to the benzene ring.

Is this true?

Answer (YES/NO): NO